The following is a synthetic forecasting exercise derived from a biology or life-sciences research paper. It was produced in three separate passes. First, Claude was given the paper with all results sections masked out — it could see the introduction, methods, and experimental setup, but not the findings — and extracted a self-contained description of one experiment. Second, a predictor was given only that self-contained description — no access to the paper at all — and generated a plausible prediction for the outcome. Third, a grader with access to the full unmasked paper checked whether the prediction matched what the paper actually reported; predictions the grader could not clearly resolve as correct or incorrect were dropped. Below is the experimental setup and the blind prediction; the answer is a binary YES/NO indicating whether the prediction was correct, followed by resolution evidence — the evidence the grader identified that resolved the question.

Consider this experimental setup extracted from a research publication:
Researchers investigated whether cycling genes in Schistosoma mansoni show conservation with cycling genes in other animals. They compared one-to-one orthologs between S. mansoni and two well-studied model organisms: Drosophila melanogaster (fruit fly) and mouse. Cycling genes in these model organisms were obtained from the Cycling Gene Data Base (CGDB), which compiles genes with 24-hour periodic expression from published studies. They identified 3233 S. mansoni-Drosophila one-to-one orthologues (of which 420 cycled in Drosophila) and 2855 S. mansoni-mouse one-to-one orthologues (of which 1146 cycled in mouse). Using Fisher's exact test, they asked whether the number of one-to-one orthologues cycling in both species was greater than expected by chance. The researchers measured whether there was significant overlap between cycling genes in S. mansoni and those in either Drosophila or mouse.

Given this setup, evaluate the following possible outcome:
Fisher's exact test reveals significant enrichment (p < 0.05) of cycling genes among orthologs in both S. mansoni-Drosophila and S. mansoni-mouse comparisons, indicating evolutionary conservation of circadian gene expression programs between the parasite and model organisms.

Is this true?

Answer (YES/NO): NO